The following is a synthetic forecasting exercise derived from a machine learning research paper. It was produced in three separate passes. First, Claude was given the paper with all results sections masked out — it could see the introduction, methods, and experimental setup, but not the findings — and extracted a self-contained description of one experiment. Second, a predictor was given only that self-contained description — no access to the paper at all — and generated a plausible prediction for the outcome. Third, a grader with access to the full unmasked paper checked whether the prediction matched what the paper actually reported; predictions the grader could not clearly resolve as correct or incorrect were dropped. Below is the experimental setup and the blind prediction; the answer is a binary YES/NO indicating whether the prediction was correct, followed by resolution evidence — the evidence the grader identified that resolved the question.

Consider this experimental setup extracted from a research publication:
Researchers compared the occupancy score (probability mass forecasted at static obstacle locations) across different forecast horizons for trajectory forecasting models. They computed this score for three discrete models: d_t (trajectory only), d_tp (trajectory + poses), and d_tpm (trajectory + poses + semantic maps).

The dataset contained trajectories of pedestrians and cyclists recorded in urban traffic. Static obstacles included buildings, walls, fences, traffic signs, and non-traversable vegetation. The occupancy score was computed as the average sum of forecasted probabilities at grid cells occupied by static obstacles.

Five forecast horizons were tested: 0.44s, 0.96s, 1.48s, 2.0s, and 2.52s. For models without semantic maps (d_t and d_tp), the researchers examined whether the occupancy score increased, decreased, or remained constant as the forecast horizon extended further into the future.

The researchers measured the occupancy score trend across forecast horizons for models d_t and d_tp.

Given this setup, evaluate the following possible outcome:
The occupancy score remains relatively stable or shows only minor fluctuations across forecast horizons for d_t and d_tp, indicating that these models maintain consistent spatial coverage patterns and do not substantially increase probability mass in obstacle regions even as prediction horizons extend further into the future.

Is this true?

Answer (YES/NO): NO